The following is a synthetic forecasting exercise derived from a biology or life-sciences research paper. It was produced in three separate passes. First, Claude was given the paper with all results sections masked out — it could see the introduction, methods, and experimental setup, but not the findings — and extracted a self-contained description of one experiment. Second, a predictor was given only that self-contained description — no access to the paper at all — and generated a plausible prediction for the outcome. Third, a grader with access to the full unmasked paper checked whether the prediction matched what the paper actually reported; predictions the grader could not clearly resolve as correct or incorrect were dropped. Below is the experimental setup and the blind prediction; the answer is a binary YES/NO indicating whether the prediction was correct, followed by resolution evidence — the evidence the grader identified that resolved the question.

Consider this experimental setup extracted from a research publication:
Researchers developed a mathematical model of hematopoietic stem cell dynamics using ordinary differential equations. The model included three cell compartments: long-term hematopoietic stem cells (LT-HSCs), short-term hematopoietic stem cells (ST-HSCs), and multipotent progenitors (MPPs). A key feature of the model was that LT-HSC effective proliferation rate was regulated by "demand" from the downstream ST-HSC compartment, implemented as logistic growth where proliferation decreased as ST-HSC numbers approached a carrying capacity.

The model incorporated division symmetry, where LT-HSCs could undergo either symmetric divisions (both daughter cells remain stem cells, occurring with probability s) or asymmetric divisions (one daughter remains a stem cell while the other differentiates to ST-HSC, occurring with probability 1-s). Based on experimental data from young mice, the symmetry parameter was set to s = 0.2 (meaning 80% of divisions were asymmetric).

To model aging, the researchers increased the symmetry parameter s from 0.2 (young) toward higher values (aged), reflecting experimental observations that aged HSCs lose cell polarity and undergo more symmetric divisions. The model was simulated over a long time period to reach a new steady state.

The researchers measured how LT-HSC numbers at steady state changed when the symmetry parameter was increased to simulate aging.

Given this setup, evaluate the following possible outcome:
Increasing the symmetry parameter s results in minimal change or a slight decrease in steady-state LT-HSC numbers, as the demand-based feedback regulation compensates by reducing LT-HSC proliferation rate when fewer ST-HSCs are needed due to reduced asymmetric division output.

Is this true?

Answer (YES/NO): NO